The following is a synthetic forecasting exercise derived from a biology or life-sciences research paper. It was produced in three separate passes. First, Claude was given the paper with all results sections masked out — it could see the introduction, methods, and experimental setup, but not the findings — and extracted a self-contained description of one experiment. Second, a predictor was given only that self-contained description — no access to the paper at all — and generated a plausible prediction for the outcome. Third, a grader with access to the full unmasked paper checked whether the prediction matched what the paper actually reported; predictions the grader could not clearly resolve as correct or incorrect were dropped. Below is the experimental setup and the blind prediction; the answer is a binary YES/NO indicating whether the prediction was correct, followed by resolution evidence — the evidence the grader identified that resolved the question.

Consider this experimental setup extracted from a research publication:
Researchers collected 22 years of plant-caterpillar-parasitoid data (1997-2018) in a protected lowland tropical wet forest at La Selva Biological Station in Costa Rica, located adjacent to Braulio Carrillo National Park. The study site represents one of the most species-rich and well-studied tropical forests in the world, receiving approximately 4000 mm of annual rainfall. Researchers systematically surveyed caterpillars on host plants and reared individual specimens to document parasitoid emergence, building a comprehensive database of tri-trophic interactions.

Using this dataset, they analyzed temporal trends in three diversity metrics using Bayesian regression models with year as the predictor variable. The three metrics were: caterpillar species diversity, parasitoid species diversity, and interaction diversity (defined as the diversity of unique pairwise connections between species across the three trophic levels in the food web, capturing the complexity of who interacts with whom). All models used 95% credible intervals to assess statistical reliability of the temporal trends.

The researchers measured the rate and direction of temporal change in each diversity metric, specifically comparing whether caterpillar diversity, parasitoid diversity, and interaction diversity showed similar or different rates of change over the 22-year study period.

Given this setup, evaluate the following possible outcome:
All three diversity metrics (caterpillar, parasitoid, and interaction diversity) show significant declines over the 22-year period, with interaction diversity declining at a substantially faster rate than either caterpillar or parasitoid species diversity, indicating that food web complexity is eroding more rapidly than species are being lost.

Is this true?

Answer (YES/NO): YES